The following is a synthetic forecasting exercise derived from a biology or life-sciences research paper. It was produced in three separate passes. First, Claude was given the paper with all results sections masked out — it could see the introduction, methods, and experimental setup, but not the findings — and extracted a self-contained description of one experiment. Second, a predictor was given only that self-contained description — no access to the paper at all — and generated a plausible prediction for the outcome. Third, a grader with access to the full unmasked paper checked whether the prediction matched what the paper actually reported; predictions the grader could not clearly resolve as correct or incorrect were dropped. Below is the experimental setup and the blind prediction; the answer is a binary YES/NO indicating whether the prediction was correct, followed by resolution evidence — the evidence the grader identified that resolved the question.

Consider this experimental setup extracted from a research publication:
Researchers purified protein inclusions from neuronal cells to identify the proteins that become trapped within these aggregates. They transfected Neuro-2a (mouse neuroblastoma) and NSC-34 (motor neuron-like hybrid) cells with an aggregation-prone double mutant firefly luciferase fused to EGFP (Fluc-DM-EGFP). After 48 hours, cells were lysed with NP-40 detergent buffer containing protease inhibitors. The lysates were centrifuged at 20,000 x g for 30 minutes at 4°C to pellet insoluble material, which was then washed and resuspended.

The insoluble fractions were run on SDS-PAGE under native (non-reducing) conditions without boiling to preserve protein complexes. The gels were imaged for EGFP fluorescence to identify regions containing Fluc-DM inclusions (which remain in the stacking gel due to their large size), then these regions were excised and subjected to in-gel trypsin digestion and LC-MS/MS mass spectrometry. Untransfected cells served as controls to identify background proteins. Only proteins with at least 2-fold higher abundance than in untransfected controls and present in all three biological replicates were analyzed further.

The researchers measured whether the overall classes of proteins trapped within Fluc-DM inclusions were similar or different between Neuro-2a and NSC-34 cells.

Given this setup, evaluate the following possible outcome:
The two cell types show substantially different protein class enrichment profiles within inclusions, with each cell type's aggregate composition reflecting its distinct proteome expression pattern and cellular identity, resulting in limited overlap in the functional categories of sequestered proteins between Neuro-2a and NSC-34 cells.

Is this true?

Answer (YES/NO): NO